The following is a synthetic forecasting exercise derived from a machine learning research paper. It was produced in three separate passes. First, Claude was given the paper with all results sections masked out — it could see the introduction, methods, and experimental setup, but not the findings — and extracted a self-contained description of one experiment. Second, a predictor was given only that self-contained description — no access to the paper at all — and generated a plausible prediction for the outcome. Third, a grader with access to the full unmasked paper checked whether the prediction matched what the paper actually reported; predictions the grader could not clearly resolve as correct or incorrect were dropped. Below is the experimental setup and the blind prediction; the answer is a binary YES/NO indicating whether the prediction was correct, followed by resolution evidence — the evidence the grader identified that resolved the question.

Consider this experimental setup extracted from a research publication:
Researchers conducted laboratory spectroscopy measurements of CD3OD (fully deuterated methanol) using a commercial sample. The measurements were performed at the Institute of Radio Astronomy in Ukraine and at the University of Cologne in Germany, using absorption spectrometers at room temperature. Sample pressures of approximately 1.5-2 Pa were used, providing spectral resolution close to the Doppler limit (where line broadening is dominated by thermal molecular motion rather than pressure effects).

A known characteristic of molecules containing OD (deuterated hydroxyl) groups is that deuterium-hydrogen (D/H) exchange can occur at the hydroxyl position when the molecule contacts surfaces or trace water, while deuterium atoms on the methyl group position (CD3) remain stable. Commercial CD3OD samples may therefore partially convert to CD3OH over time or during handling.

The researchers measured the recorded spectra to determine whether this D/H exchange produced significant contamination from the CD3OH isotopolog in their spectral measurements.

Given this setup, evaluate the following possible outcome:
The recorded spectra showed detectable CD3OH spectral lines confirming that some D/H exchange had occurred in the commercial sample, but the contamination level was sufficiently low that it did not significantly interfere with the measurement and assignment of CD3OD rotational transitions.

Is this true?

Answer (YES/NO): NO